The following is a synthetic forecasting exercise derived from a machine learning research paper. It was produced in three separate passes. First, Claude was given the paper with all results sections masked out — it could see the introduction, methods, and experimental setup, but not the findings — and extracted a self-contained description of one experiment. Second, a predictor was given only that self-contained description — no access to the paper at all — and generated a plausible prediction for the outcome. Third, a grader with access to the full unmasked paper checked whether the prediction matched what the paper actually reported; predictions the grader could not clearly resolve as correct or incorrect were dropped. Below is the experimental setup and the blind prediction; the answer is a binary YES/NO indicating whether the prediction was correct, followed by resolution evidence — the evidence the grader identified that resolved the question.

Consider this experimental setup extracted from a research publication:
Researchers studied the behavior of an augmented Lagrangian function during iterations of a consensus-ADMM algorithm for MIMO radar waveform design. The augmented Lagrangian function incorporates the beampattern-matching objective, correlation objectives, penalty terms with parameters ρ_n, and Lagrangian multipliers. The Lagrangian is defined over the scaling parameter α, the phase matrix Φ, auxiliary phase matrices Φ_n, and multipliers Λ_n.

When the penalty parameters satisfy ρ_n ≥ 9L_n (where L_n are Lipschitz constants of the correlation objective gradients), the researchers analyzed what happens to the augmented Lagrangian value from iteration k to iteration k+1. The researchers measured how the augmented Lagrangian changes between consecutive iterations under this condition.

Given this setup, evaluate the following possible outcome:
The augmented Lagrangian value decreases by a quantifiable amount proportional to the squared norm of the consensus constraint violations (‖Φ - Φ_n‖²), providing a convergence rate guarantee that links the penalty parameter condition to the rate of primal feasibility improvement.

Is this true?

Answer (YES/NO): NO